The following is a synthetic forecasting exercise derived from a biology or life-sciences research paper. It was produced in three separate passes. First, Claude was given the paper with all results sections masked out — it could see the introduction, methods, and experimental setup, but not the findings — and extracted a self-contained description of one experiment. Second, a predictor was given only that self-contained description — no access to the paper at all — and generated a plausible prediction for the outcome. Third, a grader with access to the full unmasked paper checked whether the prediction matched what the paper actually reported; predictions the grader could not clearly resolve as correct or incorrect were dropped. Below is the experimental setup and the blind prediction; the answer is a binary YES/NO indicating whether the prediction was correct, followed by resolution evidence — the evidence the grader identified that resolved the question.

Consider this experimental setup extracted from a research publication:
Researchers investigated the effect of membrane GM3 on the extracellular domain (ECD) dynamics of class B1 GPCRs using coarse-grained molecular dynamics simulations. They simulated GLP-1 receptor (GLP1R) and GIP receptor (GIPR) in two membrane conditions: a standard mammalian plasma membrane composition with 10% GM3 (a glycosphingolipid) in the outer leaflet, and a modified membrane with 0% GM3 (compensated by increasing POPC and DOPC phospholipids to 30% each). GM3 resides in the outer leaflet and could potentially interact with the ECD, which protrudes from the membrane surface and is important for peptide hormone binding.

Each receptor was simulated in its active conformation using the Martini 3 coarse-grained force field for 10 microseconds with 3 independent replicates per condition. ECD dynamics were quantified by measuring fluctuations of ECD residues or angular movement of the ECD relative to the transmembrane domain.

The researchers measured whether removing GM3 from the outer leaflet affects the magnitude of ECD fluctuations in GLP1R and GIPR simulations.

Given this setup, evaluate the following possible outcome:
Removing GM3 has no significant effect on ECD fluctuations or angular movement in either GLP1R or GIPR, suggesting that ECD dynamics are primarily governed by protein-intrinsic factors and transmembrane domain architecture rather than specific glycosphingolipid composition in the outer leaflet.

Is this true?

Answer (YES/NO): NO